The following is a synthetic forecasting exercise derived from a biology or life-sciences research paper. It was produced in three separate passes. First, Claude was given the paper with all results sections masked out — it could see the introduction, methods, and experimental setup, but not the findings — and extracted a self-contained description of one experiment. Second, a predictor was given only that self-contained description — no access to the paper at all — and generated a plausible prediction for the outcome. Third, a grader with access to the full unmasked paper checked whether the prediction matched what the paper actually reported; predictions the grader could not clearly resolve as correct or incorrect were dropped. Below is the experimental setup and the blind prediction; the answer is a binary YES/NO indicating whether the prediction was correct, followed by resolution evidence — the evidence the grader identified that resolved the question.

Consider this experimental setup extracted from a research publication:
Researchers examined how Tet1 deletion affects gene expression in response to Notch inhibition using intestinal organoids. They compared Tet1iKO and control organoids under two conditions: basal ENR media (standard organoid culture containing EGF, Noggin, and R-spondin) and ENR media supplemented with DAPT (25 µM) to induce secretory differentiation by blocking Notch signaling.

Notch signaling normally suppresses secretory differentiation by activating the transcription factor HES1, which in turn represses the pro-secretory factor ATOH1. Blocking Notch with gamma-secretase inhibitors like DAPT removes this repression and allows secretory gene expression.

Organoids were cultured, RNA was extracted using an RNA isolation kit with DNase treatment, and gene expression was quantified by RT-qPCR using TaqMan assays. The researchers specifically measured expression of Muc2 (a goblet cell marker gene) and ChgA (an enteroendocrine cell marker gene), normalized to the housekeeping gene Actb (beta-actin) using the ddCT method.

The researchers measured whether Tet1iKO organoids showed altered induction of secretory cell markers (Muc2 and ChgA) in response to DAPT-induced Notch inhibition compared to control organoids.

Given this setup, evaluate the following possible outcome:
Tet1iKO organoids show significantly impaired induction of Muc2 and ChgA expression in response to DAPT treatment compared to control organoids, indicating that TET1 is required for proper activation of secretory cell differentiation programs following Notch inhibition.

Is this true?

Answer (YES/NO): NO